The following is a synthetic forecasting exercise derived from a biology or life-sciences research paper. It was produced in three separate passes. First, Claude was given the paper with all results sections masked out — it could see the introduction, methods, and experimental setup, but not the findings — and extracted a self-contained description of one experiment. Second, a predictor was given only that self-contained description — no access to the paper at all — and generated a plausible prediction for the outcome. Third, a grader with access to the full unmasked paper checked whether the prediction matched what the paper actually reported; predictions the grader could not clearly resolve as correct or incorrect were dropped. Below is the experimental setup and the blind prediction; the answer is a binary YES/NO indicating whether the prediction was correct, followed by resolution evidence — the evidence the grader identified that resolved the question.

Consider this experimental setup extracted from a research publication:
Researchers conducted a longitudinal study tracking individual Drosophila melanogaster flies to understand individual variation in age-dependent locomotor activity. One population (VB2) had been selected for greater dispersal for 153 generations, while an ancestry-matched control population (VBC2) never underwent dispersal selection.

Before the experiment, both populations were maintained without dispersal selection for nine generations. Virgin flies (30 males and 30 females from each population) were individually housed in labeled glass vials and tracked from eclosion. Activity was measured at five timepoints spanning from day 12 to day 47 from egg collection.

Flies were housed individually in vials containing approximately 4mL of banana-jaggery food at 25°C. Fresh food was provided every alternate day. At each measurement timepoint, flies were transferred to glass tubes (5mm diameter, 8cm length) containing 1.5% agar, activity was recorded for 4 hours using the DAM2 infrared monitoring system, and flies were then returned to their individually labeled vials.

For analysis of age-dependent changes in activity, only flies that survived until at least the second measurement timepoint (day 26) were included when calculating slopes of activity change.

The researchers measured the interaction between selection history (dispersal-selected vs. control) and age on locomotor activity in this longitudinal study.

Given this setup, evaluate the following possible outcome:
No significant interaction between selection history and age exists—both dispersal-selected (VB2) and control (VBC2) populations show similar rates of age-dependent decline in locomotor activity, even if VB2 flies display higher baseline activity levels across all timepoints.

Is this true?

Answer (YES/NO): NO